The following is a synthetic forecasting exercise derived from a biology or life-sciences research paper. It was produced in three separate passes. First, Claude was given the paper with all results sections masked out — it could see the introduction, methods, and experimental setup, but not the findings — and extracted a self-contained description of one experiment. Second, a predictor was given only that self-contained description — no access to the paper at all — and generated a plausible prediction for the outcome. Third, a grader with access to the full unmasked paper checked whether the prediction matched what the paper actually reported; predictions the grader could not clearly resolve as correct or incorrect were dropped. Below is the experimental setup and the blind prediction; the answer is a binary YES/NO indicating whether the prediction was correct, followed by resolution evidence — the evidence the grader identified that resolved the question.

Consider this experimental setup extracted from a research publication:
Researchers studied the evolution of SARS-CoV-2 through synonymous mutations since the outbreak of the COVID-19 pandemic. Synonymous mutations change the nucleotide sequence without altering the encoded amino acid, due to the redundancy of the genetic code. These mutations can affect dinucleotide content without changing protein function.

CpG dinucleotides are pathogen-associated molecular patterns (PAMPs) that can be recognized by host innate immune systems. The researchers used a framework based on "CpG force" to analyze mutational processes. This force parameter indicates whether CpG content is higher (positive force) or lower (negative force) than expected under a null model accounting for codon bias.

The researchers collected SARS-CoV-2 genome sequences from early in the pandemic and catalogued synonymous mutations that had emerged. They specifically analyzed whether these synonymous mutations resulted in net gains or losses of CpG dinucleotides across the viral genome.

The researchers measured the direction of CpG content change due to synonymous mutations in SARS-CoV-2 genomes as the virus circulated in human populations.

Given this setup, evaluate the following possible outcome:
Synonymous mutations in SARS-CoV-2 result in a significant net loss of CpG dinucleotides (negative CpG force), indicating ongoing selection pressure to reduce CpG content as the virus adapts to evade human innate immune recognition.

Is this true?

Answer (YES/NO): NO